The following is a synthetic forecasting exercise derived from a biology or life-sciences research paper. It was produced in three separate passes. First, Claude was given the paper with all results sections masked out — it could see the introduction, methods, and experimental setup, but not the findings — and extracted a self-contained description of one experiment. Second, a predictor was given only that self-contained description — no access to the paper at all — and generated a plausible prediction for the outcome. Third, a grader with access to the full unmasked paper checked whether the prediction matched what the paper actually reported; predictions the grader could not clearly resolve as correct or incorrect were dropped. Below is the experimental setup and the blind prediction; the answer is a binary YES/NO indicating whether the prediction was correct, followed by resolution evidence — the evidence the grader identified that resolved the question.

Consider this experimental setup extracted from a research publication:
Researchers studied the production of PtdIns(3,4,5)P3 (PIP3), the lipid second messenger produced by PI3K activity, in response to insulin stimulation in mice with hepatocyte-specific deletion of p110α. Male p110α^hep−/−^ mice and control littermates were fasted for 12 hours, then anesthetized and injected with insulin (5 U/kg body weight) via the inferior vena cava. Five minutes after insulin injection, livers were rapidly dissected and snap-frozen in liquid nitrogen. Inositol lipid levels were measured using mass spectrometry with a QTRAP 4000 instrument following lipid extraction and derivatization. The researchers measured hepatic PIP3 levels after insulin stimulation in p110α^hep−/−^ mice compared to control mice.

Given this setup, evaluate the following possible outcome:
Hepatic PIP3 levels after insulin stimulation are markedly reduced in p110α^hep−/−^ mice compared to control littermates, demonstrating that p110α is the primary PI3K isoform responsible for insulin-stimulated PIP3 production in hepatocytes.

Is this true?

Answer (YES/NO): NO